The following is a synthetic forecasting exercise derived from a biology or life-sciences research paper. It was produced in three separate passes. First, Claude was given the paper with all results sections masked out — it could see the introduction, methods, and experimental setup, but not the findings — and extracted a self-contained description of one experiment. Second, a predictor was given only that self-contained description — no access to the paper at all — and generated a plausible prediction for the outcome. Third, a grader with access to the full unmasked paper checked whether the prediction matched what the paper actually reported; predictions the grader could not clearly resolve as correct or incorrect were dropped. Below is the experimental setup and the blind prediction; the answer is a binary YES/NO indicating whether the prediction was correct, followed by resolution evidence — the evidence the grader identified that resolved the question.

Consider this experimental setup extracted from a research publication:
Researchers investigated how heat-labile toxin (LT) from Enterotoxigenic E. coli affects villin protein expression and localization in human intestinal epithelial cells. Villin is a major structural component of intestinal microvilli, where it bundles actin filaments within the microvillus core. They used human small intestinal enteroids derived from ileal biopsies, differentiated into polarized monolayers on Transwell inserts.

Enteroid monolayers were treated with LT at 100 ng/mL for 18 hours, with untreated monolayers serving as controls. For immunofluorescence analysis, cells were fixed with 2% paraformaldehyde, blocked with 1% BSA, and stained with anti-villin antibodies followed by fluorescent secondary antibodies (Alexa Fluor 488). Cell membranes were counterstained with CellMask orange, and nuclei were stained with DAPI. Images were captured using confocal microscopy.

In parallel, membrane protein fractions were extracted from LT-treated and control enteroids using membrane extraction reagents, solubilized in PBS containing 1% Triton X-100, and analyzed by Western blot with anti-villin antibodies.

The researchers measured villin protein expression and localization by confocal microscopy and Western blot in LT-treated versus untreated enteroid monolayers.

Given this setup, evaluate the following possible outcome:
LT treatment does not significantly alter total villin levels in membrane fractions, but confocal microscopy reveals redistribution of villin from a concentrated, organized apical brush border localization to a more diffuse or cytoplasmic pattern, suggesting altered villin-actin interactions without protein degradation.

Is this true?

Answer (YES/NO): NO